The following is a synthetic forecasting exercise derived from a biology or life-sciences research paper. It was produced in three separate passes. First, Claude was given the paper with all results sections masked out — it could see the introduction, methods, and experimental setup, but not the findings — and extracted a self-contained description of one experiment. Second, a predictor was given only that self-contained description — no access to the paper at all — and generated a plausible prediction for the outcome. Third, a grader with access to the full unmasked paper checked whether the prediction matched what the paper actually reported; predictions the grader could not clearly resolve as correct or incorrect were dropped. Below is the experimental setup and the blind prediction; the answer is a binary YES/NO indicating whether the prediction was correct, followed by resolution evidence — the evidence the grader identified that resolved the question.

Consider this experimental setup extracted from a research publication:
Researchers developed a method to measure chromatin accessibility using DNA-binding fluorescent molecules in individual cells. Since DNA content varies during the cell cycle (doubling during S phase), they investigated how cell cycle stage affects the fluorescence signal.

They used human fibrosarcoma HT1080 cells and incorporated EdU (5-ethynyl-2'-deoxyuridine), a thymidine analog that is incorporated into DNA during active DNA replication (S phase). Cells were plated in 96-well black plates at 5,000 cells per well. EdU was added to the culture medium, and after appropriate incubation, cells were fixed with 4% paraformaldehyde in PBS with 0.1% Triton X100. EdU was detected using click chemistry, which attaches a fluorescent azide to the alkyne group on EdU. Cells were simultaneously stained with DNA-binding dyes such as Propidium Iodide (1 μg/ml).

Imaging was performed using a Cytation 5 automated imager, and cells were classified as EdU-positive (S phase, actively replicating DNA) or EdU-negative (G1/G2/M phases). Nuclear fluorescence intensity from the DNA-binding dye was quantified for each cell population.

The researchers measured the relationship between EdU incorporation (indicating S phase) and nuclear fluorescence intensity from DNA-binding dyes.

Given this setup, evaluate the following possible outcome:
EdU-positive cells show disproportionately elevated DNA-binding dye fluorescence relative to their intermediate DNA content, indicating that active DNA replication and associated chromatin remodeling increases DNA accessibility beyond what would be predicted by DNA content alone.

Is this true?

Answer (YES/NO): NO